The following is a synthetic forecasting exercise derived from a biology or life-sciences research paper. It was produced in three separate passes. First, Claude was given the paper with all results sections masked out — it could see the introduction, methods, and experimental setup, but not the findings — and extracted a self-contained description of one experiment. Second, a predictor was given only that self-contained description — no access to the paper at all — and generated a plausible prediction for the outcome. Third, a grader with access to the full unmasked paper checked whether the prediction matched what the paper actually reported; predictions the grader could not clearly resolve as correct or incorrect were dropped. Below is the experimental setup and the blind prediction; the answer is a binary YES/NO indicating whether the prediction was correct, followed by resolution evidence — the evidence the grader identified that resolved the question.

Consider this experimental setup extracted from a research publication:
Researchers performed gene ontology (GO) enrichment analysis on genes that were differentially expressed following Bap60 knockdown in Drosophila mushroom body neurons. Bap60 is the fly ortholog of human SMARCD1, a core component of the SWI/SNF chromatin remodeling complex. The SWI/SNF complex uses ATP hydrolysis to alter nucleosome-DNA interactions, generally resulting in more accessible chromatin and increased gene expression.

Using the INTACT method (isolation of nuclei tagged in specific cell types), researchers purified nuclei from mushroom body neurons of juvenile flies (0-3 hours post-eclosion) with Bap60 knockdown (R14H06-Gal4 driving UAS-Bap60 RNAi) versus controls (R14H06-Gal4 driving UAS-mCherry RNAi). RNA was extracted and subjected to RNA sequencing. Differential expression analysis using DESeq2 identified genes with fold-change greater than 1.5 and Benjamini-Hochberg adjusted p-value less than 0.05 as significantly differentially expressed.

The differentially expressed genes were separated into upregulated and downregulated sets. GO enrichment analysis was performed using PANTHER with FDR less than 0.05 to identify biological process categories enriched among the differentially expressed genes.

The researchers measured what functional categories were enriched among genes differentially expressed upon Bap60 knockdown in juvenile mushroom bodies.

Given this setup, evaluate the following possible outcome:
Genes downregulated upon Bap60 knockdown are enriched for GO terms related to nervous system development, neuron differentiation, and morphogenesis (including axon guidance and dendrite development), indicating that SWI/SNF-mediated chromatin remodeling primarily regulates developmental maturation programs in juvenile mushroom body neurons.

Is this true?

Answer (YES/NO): NO